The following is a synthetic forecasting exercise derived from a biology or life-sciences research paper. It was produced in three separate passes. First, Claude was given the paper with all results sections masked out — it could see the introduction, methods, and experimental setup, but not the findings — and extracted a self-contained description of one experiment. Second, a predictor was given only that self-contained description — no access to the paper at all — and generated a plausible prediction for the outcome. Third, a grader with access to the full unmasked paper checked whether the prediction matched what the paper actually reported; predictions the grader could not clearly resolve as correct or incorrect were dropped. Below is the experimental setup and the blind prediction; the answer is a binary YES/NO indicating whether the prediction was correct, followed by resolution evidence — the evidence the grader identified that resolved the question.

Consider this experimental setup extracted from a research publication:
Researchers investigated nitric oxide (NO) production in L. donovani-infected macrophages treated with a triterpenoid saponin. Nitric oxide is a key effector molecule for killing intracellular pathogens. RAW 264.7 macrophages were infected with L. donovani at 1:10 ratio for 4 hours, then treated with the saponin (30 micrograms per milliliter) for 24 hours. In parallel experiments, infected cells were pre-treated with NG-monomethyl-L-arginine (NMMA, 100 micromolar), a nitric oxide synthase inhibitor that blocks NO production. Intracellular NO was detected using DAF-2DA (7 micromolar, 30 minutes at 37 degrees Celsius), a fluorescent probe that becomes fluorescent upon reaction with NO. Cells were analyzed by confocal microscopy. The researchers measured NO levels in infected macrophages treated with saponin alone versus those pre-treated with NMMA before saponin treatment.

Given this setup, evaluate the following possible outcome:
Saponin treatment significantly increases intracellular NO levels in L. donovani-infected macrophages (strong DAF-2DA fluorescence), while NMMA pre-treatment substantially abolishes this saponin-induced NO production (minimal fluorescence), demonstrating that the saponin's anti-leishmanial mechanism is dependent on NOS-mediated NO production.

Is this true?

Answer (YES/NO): NO